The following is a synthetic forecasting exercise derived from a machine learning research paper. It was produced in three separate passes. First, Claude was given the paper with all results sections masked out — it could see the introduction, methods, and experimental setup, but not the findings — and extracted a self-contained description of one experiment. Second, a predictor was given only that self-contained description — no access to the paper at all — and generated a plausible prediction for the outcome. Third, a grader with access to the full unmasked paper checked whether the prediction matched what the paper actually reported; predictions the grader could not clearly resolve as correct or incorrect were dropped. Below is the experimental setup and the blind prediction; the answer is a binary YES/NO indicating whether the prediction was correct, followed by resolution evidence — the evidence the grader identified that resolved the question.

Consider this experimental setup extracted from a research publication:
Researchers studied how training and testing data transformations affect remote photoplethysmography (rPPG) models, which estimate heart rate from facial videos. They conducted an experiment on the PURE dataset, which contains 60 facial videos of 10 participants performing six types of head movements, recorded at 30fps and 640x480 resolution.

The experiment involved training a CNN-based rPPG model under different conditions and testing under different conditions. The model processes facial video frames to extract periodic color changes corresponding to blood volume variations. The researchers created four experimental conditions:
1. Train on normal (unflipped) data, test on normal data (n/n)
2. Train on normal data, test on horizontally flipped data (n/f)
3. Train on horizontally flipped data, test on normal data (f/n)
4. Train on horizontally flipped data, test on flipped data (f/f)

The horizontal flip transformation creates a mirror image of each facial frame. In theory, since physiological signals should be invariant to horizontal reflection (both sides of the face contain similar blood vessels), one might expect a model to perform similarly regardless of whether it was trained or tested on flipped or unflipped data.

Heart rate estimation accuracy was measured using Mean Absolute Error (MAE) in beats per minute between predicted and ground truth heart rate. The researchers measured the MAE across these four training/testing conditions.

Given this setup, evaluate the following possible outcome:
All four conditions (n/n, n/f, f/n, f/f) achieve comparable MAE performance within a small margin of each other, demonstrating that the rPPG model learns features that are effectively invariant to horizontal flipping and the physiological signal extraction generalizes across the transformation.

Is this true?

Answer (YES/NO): NO